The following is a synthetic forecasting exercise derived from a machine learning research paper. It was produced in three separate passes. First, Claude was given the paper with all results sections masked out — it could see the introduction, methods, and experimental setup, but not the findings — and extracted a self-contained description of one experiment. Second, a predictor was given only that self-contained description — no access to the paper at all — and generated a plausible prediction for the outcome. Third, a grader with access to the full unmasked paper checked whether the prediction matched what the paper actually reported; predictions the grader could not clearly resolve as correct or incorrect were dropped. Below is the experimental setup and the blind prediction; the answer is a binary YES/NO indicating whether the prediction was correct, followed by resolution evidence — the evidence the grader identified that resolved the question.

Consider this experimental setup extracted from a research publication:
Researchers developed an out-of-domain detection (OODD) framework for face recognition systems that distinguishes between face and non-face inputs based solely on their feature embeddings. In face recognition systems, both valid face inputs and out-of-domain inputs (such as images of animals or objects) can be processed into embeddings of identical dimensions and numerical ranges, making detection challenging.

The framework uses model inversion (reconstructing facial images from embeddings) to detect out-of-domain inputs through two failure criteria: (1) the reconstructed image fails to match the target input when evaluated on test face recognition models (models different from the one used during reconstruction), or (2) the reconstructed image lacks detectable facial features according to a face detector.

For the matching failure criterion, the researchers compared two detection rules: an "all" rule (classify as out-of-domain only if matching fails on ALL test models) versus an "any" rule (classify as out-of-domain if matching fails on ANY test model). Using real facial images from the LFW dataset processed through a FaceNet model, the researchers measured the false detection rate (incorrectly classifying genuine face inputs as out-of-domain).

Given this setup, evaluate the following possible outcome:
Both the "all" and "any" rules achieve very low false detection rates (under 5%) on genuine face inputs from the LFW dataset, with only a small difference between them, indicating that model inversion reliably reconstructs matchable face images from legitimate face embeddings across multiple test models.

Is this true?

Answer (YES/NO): NO